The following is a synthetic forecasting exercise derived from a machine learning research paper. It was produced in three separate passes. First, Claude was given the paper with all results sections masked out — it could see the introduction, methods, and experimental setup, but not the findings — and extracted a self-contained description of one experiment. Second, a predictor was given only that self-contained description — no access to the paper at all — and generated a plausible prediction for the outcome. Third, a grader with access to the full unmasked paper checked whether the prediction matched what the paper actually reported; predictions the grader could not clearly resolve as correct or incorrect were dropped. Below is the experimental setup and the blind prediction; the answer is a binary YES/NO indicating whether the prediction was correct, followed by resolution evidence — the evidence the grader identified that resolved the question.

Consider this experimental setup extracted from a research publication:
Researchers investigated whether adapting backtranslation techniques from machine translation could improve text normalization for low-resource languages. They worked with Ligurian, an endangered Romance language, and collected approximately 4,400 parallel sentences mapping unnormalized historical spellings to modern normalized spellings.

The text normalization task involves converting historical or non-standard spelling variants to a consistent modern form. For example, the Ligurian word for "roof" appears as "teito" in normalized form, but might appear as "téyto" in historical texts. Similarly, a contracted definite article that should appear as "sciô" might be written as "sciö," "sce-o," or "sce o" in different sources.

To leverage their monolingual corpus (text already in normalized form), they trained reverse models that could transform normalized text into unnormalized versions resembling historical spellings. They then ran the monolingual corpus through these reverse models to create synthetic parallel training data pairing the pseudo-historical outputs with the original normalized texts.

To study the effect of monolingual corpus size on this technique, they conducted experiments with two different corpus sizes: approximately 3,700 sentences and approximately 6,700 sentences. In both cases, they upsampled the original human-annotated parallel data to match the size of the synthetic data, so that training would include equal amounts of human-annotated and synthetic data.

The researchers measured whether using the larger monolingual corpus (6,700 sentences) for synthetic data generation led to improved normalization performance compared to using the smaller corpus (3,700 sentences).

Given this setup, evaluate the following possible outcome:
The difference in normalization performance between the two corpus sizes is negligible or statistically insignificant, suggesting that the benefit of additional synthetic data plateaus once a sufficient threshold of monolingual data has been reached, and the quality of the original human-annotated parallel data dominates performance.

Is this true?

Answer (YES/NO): NO